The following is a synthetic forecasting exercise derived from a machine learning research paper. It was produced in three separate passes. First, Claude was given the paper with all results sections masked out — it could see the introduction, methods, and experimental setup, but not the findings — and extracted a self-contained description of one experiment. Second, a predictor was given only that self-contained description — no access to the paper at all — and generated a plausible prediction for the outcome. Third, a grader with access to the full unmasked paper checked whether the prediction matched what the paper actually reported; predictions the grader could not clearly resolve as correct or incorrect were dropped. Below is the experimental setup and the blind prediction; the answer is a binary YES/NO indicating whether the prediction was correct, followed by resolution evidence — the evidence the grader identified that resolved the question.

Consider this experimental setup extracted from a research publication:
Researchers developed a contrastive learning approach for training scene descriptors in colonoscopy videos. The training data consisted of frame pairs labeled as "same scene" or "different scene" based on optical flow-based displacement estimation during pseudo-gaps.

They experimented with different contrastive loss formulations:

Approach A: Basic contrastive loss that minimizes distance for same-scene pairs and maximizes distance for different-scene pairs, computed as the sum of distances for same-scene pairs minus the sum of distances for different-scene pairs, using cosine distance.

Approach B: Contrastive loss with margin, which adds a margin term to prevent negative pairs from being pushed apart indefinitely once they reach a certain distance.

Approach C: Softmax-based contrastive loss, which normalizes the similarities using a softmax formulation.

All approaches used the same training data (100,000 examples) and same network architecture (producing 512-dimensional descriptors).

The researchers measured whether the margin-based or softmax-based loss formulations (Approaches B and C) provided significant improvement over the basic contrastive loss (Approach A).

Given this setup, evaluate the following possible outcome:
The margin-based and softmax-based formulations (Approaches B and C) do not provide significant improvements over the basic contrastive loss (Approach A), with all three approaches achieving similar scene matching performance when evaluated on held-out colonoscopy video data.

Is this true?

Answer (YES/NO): YES